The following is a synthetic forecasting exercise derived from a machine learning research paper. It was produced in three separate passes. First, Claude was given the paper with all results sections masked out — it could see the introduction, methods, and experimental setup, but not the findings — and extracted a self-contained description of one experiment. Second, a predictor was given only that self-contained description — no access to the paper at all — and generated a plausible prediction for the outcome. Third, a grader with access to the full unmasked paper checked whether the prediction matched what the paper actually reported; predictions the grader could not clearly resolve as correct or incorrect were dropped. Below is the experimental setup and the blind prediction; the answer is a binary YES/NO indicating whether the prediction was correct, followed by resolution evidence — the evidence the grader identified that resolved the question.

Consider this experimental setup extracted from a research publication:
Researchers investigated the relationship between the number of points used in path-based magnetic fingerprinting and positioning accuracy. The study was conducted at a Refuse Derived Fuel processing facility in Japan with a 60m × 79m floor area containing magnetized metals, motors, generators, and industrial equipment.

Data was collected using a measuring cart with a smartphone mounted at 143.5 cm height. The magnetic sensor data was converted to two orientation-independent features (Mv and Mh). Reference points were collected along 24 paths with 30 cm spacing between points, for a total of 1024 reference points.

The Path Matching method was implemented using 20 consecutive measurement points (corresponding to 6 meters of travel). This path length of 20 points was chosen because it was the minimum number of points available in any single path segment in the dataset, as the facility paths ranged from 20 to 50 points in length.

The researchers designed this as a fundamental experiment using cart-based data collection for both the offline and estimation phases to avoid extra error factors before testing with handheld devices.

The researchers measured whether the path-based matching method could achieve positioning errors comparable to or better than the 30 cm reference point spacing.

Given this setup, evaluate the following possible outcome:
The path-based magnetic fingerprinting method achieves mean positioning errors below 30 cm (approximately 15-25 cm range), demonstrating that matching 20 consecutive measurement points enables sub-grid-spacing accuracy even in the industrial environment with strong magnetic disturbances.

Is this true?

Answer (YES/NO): NO